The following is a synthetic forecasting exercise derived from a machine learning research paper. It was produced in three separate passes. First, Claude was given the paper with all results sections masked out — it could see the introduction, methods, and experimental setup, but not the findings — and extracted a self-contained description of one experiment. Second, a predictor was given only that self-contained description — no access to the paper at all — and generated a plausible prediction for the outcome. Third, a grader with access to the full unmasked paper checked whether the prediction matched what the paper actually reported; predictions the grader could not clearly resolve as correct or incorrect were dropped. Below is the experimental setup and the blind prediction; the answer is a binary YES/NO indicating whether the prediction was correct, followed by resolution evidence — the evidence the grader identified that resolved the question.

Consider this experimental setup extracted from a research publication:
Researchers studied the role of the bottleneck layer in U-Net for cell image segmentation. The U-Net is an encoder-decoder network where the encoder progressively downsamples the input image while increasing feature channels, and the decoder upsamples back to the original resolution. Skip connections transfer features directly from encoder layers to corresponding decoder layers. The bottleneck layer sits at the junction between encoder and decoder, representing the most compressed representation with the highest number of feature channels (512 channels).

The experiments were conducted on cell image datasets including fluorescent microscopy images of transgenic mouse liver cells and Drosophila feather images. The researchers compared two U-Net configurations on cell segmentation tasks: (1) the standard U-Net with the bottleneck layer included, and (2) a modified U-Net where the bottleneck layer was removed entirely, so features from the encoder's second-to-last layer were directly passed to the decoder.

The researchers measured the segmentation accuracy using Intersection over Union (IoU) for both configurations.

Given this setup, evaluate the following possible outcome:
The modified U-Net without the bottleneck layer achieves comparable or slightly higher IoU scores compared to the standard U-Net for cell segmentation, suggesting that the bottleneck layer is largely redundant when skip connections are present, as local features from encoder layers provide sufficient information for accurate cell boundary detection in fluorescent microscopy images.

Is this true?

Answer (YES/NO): NO